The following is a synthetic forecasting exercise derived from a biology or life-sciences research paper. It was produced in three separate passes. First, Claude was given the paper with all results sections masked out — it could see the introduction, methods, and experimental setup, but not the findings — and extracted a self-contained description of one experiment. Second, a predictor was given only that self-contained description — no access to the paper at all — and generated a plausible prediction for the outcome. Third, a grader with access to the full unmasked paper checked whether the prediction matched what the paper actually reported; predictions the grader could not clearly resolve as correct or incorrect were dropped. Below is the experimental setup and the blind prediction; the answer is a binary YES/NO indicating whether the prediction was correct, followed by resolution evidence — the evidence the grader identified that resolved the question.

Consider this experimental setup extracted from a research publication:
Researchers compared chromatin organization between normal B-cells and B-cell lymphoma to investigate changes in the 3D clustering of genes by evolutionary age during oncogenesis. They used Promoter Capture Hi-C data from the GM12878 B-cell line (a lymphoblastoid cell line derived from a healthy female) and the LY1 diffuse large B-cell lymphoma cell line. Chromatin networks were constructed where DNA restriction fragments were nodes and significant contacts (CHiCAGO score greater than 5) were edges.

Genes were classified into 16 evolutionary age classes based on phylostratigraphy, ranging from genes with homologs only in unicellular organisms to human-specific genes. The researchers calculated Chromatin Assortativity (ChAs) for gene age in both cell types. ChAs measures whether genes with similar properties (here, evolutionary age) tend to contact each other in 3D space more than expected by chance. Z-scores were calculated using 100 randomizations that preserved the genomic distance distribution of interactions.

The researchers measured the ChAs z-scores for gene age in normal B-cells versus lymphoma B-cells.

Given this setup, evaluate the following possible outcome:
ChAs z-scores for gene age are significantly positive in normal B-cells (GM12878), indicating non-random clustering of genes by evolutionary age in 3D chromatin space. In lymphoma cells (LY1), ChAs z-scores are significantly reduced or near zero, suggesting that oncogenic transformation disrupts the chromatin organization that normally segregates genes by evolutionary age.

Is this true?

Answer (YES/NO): NO